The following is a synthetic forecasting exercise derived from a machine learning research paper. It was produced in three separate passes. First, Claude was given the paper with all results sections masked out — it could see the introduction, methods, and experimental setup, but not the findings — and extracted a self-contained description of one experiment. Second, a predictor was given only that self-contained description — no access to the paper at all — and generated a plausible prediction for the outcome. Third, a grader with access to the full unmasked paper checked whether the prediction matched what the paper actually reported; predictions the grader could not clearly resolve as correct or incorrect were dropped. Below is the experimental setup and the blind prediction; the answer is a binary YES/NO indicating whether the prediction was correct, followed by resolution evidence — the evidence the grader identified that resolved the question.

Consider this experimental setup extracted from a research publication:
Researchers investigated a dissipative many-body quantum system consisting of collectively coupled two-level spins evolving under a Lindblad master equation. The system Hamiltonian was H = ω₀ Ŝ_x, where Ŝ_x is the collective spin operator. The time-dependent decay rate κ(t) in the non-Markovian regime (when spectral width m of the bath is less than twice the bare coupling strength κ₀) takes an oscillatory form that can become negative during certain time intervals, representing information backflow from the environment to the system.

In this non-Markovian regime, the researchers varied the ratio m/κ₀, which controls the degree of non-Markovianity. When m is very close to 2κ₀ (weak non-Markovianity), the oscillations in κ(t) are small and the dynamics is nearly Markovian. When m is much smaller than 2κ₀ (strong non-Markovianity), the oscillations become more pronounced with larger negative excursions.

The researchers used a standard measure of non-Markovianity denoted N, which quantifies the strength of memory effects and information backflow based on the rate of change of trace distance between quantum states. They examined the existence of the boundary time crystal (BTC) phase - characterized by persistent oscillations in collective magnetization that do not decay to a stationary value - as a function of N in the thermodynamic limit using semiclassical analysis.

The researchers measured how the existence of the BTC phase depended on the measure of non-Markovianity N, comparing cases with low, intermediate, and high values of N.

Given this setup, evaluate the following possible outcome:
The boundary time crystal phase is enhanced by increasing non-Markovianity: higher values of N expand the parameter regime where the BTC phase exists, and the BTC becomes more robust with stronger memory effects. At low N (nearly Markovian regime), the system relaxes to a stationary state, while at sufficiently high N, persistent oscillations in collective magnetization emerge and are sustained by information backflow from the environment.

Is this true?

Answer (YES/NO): NO